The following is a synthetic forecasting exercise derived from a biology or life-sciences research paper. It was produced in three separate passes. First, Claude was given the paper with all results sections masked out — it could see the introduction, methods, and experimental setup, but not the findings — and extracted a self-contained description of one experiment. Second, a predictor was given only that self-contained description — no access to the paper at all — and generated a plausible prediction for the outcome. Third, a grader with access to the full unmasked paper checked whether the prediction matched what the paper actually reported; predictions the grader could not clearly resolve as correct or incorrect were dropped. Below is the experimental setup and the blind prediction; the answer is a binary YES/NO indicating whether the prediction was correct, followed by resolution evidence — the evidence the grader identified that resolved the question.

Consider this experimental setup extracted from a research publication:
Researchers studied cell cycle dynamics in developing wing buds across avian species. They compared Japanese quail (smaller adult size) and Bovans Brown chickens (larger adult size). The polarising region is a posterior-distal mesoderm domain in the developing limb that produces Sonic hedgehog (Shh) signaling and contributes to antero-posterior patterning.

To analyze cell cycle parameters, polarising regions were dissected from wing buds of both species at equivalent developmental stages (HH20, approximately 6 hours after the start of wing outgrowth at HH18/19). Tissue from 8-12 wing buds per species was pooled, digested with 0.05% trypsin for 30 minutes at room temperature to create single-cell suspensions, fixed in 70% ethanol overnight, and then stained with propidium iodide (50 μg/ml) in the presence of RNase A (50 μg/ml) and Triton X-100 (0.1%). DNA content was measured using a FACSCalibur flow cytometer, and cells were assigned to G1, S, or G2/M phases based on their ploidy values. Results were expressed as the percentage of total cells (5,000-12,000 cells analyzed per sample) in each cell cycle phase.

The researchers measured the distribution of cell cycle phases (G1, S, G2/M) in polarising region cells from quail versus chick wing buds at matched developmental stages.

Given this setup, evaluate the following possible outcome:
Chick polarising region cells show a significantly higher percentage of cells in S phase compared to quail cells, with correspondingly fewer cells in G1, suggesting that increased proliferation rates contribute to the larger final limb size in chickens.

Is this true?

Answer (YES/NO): NO